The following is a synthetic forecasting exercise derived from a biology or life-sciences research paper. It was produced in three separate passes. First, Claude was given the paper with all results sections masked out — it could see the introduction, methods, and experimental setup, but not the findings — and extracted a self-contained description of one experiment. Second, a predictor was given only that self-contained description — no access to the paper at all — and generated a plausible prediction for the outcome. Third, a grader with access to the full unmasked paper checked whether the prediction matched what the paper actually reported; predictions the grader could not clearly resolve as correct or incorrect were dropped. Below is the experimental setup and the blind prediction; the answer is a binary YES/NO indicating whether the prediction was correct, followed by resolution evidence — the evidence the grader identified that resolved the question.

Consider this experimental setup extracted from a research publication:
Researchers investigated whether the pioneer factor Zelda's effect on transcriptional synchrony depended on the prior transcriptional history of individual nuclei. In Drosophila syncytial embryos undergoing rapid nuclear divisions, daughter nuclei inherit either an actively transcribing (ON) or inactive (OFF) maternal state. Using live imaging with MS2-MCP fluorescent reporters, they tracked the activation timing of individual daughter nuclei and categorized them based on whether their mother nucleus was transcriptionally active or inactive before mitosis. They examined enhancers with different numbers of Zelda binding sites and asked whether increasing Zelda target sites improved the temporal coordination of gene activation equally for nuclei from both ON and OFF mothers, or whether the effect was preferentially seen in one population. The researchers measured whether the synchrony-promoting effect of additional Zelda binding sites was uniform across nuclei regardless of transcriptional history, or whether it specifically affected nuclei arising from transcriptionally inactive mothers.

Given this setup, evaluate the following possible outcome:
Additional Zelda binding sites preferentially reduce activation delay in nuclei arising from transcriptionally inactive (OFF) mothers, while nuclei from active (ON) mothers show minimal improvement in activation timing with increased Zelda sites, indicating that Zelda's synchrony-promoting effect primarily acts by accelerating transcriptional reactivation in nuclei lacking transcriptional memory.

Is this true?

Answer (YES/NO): NO